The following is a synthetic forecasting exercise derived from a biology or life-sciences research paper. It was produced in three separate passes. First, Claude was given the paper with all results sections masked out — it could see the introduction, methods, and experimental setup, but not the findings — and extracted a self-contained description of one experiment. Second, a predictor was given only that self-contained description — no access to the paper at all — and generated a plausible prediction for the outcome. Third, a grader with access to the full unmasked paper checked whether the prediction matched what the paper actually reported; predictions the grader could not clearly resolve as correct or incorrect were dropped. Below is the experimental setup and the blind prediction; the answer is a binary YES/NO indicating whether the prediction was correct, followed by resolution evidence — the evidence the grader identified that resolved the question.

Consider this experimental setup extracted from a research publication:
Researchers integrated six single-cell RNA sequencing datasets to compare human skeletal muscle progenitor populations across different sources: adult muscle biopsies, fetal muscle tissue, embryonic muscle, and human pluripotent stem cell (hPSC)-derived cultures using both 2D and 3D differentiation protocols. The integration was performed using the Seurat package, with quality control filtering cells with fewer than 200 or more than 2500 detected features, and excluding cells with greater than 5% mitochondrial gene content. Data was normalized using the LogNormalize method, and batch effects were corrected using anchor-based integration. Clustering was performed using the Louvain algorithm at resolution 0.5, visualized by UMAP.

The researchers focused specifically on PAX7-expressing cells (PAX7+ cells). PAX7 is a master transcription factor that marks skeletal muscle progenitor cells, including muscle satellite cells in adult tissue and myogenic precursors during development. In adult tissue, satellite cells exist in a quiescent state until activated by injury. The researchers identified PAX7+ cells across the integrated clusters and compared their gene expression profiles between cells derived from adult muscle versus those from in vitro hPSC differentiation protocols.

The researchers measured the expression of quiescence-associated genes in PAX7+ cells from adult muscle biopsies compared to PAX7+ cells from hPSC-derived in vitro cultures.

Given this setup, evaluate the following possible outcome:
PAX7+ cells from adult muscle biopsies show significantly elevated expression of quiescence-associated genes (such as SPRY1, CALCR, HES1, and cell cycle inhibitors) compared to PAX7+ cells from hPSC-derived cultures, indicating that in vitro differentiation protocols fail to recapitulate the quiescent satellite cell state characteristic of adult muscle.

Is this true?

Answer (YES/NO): NO